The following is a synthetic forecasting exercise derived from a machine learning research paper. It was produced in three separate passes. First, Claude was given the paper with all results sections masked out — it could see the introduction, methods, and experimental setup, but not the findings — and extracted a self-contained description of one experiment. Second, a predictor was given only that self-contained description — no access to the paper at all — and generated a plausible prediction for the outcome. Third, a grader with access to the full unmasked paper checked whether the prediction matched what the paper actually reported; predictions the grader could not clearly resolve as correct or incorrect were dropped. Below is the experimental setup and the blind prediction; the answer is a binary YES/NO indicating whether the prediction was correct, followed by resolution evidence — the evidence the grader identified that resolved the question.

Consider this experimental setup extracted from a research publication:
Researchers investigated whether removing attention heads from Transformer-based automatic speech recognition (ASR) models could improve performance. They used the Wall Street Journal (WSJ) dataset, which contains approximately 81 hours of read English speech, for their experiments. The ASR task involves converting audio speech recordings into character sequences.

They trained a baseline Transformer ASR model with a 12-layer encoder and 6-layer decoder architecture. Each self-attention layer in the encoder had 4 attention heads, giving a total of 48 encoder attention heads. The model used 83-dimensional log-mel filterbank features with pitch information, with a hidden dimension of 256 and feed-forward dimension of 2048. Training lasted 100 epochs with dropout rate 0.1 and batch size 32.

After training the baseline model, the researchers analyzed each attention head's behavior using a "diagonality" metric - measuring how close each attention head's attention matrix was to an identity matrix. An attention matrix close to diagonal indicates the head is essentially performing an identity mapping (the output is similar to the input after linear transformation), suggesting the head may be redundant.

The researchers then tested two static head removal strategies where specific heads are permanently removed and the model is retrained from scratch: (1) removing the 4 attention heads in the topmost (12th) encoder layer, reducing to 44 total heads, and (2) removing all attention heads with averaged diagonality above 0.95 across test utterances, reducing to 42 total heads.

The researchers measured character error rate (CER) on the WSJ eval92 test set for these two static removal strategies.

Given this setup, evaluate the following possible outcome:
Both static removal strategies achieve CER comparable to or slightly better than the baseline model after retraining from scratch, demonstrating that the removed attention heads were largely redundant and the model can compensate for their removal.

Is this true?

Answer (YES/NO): YES